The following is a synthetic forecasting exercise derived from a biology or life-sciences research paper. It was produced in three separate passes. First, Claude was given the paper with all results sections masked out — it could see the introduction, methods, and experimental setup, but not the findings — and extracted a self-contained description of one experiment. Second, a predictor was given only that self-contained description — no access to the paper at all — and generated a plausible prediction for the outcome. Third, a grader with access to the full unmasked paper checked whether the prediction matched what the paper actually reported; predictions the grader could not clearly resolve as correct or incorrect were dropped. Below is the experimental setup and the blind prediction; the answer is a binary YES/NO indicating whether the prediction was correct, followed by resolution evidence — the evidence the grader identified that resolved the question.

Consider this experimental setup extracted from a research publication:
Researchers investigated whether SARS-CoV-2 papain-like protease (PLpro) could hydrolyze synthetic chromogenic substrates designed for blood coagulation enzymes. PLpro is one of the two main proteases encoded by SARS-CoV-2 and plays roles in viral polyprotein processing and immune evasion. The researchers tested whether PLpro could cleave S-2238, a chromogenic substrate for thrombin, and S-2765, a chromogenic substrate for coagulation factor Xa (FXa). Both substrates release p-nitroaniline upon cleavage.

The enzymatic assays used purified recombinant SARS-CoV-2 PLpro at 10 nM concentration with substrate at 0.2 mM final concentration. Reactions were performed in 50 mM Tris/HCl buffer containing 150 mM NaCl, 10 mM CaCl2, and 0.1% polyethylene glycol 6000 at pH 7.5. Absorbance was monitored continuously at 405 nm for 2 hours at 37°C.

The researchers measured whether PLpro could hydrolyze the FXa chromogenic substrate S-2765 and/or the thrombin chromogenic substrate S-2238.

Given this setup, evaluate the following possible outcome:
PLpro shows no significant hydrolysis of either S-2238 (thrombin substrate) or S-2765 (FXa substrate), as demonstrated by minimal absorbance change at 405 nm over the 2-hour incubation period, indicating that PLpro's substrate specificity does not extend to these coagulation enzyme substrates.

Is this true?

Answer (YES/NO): YES